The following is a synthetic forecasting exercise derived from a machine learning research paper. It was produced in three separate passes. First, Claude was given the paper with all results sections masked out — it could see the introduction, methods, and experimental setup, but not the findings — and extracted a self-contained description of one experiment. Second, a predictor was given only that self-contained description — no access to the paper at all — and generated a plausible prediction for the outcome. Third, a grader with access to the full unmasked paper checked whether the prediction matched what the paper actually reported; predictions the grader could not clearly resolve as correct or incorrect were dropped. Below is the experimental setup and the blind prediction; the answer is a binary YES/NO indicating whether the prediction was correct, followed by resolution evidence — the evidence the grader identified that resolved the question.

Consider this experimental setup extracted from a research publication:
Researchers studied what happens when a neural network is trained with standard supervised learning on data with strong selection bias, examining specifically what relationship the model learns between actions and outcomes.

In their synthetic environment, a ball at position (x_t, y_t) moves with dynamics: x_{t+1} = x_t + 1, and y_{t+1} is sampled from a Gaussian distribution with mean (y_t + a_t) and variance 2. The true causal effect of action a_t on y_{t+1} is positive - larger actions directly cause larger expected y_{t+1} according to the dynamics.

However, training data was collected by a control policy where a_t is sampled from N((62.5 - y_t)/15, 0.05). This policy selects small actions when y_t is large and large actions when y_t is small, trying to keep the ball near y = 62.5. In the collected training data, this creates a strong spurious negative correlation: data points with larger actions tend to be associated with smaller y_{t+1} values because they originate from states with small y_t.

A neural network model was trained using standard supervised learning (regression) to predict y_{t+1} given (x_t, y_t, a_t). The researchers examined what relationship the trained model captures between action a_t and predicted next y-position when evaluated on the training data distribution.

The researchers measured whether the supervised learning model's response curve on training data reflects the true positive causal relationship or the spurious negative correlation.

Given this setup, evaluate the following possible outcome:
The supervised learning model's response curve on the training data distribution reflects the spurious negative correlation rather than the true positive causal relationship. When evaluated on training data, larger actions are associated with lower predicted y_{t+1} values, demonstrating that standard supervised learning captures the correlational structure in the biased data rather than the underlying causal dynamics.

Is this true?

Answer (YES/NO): YES